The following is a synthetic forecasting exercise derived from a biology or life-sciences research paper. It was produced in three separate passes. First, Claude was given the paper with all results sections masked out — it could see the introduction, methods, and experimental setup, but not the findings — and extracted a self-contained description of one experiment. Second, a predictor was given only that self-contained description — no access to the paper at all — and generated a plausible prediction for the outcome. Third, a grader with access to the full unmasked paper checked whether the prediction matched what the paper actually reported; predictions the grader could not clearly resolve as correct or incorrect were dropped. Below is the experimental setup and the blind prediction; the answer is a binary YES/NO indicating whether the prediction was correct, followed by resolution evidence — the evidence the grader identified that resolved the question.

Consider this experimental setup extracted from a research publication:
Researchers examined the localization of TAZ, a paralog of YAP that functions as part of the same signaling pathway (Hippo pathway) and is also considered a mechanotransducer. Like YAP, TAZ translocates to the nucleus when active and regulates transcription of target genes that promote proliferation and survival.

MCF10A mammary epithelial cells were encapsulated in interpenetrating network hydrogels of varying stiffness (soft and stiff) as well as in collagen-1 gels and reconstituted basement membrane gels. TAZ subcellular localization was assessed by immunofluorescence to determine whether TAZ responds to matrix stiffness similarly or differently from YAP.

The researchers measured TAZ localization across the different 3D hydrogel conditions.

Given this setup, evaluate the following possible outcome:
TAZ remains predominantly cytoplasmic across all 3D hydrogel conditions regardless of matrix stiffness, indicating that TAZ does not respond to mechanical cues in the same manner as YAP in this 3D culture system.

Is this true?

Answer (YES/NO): NO